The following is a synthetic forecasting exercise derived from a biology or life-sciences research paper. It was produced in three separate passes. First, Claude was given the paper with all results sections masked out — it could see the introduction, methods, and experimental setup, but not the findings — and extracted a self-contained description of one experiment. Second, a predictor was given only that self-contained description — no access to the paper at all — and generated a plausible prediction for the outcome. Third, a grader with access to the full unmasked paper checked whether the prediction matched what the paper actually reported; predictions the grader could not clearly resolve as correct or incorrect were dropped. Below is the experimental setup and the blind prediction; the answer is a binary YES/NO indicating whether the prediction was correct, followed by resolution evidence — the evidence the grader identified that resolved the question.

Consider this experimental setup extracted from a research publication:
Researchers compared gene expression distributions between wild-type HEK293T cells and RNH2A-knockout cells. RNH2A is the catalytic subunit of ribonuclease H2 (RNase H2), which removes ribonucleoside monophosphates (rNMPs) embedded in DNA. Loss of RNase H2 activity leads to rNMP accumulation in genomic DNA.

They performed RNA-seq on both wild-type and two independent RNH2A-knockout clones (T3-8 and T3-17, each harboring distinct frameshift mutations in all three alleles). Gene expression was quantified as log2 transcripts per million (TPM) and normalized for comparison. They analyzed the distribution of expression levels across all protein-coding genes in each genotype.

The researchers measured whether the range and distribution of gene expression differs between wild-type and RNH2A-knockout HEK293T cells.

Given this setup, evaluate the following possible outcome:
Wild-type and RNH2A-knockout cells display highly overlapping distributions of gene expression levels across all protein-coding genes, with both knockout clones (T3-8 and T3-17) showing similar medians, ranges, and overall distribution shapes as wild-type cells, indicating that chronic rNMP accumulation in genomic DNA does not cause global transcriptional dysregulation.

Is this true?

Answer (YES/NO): NO